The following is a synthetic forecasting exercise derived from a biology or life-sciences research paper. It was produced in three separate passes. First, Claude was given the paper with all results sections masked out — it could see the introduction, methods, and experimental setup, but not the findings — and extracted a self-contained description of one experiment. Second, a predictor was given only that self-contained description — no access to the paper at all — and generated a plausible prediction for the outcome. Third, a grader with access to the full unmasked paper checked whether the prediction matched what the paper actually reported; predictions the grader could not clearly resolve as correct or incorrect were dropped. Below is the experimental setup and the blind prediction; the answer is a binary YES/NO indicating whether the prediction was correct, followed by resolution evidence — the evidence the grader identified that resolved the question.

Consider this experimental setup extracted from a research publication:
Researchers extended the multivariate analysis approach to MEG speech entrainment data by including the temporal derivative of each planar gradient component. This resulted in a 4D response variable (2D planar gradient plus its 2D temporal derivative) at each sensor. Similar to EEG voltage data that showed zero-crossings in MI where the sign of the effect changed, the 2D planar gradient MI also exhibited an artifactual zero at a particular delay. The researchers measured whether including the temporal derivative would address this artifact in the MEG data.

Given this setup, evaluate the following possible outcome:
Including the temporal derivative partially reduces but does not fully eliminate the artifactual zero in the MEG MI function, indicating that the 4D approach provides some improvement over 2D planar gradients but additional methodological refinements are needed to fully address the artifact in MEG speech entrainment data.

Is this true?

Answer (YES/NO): NO